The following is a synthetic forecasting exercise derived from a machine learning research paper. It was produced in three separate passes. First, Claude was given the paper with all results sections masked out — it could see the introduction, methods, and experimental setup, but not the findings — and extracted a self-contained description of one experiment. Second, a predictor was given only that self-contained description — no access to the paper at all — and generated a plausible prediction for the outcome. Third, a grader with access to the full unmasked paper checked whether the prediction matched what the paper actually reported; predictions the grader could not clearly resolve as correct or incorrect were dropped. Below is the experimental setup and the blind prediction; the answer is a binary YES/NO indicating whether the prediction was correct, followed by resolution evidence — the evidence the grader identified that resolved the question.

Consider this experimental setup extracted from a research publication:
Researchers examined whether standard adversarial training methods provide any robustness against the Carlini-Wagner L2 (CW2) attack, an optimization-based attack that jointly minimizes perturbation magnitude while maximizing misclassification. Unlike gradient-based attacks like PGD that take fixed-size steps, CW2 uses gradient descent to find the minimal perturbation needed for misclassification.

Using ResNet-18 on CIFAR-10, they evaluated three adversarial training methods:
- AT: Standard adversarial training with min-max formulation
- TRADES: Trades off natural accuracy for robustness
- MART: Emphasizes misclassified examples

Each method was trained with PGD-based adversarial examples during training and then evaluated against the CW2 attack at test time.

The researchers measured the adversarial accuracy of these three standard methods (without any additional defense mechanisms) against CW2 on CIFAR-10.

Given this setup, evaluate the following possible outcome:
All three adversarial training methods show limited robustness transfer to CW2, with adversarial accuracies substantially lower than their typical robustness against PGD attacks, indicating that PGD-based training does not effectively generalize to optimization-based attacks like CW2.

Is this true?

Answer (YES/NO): YES